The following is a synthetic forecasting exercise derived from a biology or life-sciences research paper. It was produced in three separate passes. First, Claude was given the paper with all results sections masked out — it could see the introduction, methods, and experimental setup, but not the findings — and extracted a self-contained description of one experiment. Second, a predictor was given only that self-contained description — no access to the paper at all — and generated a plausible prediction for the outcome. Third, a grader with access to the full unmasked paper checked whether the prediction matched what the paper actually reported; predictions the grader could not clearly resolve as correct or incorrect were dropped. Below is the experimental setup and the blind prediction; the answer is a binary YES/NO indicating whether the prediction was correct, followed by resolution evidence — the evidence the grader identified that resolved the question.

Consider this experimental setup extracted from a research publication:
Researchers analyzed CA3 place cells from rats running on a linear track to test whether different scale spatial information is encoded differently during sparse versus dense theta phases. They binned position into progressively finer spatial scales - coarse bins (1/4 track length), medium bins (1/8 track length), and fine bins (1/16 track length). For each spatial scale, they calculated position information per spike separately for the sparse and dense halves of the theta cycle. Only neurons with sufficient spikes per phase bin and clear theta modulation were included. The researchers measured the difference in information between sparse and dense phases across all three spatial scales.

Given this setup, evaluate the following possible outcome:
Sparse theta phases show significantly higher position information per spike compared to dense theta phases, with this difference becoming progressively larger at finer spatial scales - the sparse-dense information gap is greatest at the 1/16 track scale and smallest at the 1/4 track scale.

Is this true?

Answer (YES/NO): NO